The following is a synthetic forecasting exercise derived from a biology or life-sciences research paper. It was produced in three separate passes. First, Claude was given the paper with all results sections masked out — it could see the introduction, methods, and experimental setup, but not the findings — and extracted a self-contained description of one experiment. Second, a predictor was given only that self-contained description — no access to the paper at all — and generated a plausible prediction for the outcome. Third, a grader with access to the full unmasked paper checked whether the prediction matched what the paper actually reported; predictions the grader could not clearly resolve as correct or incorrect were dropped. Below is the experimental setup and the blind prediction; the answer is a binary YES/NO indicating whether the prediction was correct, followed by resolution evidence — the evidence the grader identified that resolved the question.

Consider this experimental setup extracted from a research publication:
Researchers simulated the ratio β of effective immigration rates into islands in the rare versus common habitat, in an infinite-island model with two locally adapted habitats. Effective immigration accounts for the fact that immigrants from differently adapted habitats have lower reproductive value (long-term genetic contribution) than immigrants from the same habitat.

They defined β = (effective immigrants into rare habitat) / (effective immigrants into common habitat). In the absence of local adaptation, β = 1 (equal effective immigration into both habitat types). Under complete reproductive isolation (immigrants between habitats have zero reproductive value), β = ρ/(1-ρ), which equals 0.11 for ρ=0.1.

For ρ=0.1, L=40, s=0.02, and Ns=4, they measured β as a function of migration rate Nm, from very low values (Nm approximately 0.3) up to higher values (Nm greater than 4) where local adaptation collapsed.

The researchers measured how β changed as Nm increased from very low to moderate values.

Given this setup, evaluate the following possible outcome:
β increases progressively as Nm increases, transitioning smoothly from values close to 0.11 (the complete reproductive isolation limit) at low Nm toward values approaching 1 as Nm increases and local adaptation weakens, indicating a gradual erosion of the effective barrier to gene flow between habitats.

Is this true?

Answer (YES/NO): NO